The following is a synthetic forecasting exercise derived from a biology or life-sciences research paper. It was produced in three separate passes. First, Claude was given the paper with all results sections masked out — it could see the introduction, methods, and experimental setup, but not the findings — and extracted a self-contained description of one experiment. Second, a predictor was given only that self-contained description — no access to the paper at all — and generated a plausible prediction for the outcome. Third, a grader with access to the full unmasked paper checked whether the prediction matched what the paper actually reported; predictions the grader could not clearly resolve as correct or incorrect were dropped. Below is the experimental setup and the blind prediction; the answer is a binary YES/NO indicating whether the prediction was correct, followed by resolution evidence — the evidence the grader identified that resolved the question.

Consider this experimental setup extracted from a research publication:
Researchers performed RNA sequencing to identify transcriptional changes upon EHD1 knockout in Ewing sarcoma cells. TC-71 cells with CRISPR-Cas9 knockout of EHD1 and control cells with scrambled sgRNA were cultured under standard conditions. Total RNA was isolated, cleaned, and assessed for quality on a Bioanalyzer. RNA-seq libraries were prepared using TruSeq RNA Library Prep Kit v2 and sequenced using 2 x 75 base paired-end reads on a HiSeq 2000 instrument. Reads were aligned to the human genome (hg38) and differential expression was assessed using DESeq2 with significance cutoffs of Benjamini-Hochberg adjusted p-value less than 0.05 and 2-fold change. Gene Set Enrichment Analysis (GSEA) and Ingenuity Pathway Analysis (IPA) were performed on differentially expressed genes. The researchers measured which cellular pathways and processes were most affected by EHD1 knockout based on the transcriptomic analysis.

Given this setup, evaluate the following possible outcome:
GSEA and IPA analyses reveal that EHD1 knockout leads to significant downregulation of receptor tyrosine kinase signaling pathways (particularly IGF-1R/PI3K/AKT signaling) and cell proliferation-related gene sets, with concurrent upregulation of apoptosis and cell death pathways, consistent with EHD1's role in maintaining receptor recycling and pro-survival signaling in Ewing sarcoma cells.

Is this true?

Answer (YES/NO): NO